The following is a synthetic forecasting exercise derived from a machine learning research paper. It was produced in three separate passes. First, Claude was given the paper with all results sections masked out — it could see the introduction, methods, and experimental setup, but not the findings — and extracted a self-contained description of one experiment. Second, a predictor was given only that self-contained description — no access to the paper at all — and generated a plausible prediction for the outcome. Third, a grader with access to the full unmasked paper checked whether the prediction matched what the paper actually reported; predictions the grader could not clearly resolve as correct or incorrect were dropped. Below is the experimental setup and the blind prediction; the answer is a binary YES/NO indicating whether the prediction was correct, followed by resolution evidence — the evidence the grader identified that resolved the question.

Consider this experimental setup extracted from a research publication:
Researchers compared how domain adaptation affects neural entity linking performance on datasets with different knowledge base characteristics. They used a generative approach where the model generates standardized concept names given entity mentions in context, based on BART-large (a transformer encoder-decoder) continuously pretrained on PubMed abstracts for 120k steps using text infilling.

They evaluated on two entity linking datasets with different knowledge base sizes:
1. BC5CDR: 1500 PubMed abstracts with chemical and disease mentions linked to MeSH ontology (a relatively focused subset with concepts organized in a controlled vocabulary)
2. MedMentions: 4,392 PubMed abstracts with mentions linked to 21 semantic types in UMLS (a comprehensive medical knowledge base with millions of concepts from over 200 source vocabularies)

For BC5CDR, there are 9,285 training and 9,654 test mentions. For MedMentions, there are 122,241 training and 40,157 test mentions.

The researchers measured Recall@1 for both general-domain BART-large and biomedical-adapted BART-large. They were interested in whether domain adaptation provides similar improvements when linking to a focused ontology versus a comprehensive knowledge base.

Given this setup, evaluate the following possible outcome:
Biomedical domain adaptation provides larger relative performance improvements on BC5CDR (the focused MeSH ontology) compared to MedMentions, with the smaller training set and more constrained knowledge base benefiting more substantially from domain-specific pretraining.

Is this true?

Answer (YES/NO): NO